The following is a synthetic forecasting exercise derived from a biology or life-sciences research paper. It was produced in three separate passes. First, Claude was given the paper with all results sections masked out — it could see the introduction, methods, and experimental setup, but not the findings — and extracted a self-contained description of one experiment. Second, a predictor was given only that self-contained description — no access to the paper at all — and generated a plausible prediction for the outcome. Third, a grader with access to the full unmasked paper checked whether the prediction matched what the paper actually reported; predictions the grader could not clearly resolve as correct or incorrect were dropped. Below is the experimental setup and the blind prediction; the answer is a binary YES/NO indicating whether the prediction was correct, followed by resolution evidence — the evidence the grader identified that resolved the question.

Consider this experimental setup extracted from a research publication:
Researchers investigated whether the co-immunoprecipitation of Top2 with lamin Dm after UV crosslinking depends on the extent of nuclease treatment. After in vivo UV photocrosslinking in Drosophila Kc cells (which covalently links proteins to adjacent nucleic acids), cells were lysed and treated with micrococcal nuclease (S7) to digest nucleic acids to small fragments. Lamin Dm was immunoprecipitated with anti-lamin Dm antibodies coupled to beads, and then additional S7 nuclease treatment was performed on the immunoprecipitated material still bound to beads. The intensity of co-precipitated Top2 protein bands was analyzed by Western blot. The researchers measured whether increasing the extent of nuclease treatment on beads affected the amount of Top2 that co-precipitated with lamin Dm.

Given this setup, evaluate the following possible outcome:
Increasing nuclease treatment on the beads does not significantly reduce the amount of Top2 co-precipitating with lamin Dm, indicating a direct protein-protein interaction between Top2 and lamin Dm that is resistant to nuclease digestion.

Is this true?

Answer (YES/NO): NO